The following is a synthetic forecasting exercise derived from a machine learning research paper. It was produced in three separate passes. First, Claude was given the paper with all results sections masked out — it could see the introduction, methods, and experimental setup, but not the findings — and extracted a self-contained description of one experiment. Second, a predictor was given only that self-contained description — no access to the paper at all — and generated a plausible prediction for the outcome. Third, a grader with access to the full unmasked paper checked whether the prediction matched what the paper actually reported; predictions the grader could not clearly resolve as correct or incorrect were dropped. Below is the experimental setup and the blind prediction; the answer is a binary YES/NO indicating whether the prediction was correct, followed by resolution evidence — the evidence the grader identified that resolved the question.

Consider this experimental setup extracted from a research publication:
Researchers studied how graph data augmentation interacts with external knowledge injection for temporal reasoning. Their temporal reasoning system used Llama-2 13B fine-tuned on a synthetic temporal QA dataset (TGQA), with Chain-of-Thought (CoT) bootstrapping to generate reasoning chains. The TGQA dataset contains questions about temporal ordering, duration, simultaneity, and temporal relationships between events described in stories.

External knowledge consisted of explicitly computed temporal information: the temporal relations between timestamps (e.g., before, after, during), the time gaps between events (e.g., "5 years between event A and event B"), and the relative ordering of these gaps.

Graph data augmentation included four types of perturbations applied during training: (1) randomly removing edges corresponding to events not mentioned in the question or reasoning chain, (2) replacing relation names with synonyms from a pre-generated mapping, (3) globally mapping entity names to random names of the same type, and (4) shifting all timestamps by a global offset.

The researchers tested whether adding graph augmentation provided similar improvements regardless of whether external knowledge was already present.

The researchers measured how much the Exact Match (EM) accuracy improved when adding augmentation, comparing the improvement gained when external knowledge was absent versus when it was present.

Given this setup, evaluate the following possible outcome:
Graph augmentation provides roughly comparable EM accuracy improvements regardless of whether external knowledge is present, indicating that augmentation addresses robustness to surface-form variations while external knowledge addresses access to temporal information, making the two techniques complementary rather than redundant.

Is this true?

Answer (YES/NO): NO